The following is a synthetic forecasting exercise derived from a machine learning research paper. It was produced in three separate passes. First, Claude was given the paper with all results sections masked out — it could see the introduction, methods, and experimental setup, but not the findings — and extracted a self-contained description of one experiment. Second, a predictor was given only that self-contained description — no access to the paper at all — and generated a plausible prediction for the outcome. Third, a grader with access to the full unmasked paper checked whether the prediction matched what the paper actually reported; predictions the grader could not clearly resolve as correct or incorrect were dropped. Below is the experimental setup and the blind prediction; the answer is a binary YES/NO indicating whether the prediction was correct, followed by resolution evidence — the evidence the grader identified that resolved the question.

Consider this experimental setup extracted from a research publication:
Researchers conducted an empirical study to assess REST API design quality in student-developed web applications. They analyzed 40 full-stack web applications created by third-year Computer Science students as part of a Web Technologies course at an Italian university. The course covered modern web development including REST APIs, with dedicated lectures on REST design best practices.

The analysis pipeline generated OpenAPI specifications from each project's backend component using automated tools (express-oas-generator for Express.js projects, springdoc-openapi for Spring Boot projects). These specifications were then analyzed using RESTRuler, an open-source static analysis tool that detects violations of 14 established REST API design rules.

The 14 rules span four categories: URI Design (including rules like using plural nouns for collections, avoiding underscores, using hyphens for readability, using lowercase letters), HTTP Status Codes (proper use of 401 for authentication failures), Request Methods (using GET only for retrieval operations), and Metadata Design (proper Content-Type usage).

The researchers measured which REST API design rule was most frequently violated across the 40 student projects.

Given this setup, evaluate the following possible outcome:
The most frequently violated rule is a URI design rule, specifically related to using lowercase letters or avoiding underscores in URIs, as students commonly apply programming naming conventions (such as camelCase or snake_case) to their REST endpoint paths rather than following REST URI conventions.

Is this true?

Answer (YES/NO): NO